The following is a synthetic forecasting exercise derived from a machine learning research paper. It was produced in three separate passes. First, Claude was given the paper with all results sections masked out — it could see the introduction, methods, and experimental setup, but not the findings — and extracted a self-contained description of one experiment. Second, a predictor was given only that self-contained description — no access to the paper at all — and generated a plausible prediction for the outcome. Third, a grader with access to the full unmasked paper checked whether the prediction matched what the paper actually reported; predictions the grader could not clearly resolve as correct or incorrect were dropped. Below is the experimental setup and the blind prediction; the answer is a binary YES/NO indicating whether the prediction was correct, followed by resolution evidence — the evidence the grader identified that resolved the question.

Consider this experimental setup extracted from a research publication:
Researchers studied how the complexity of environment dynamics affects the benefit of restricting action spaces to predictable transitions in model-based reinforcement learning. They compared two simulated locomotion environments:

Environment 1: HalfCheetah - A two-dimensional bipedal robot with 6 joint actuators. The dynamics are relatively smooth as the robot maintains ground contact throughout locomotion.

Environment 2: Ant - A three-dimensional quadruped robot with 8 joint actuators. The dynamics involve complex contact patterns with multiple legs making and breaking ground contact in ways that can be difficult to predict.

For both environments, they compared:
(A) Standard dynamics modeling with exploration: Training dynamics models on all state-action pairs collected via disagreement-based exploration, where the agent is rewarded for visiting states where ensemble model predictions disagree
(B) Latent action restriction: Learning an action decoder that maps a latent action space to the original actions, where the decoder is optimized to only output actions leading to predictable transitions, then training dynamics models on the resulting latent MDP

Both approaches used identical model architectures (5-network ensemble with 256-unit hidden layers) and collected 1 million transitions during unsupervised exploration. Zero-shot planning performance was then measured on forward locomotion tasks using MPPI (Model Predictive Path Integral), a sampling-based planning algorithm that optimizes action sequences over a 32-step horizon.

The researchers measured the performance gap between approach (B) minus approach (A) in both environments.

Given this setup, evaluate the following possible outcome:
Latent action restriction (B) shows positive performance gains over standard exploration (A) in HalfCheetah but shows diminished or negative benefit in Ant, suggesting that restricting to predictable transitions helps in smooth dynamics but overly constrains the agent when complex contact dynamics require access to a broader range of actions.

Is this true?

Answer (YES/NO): NO